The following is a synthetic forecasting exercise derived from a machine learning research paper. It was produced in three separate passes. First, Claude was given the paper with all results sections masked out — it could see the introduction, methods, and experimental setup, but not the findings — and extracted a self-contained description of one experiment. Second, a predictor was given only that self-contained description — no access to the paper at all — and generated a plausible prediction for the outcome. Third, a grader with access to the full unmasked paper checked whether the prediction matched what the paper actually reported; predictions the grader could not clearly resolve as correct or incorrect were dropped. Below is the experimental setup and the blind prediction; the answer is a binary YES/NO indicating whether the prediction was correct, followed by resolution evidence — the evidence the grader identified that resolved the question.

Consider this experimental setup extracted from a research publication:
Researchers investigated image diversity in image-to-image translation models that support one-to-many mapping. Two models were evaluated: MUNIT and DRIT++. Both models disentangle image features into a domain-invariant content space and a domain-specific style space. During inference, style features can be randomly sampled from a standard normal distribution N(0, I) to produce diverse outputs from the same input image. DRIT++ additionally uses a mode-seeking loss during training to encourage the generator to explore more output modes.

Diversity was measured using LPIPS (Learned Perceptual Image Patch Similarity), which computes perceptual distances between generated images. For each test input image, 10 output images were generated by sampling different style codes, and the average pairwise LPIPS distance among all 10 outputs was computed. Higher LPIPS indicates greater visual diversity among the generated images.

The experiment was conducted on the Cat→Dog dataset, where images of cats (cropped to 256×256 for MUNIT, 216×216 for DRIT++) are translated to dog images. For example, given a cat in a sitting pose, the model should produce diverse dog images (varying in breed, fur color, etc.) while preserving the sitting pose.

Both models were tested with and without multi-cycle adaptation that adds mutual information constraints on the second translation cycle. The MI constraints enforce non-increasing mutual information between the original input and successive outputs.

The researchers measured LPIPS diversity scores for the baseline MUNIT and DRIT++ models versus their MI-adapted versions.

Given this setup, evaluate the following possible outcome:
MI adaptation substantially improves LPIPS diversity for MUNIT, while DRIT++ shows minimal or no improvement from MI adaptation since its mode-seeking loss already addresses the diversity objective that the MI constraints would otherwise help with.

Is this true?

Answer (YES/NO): NO